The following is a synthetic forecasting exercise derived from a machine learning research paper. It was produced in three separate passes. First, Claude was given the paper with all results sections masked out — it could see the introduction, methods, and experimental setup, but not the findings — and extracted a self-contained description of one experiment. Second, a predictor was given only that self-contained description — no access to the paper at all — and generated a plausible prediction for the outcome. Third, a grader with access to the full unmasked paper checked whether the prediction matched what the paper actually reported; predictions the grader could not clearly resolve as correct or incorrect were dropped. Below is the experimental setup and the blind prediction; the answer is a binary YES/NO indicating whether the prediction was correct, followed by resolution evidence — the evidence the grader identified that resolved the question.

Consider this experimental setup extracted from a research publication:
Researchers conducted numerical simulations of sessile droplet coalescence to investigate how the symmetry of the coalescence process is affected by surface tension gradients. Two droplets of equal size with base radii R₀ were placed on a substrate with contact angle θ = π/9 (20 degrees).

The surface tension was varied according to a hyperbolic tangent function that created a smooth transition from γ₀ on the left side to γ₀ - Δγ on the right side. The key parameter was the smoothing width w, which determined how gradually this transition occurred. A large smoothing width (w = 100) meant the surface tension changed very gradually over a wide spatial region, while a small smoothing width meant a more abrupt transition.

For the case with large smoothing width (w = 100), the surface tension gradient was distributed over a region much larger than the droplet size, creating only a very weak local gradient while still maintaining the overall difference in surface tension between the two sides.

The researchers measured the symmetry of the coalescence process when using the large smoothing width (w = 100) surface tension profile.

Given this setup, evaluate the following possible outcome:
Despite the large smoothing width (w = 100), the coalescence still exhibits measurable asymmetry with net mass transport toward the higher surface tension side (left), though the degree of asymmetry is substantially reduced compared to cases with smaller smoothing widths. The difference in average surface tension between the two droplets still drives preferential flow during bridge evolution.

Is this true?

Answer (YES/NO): NO